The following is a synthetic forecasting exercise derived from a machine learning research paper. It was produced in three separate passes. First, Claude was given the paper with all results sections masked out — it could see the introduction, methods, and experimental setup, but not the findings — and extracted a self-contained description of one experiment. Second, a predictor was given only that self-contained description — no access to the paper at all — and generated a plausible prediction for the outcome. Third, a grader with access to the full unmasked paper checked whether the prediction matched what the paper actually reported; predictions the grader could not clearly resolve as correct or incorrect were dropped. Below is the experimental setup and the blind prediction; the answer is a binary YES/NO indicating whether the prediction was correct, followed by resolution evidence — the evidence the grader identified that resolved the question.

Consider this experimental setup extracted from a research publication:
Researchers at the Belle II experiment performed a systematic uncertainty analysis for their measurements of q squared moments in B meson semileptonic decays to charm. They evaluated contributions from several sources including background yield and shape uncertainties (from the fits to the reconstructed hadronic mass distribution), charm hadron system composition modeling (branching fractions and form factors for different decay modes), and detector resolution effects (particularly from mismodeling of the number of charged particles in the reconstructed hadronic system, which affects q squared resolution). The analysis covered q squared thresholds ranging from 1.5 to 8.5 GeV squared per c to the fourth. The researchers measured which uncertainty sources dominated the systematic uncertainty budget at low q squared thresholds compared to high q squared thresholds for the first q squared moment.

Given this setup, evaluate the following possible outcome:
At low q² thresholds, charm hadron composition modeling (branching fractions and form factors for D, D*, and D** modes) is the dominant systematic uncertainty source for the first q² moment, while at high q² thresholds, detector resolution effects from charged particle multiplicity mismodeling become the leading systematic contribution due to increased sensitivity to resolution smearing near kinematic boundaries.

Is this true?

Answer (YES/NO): NO